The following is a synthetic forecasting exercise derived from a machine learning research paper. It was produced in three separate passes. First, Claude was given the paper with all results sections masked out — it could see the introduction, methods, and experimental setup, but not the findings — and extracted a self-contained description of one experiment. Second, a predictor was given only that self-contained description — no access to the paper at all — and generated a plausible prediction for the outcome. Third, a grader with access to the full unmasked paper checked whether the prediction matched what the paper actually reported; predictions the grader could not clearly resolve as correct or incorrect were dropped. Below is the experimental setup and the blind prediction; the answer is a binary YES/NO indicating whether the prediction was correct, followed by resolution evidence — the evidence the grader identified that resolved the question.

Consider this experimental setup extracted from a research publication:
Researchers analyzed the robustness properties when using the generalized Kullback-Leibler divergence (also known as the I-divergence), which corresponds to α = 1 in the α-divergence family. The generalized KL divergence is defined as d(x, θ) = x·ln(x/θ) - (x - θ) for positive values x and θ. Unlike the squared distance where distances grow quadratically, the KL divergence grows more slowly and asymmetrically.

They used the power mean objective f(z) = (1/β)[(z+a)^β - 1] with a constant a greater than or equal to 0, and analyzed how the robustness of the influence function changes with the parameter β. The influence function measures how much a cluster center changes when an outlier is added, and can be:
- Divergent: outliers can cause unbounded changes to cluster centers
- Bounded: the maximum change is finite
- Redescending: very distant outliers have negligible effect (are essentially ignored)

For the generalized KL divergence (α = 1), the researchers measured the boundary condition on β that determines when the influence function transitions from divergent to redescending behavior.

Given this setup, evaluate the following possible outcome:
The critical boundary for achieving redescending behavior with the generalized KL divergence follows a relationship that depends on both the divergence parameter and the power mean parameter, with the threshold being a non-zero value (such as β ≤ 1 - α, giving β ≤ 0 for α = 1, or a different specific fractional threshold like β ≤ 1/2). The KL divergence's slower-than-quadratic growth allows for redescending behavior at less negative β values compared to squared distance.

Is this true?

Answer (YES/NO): NO